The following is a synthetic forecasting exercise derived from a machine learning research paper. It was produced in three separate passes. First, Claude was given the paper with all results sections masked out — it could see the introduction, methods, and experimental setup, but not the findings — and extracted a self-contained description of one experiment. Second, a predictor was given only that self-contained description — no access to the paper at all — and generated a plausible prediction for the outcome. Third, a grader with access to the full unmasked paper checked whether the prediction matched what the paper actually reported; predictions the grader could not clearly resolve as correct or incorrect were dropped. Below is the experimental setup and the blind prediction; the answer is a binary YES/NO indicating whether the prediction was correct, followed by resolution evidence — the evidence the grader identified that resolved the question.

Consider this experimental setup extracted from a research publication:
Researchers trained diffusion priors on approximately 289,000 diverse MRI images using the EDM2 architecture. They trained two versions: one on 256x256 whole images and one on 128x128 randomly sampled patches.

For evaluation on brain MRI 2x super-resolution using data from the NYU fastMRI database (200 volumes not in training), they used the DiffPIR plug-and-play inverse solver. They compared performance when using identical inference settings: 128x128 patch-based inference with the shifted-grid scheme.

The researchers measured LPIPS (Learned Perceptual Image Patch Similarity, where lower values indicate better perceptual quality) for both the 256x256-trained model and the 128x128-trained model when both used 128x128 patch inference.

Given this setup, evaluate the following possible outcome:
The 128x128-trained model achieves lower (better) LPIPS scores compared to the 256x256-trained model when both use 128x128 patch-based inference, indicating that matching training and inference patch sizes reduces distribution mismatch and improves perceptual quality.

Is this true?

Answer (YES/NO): NO